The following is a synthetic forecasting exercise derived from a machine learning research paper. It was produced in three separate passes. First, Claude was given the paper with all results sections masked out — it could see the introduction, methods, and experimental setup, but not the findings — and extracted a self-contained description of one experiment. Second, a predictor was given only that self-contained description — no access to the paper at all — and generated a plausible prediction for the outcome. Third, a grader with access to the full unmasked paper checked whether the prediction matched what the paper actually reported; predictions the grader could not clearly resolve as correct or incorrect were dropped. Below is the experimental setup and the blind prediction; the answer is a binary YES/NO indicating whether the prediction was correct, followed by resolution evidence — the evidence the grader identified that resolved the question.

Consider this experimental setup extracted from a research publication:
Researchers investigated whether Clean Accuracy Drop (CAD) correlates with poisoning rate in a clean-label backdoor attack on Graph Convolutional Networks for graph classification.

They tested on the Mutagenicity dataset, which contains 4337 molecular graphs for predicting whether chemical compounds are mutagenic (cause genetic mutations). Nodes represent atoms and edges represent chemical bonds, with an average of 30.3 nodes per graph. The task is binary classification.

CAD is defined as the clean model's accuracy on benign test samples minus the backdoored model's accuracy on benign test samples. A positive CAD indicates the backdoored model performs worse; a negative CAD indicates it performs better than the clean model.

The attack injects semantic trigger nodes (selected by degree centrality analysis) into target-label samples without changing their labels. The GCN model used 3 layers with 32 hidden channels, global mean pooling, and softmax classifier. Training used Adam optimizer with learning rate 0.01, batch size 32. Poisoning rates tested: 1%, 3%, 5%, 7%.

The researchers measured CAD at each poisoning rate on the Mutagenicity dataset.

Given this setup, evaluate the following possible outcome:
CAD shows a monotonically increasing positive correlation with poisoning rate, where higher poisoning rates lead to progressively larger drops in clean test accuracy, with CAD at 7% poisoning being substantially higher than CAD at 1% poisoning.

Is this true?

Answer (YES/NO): NO